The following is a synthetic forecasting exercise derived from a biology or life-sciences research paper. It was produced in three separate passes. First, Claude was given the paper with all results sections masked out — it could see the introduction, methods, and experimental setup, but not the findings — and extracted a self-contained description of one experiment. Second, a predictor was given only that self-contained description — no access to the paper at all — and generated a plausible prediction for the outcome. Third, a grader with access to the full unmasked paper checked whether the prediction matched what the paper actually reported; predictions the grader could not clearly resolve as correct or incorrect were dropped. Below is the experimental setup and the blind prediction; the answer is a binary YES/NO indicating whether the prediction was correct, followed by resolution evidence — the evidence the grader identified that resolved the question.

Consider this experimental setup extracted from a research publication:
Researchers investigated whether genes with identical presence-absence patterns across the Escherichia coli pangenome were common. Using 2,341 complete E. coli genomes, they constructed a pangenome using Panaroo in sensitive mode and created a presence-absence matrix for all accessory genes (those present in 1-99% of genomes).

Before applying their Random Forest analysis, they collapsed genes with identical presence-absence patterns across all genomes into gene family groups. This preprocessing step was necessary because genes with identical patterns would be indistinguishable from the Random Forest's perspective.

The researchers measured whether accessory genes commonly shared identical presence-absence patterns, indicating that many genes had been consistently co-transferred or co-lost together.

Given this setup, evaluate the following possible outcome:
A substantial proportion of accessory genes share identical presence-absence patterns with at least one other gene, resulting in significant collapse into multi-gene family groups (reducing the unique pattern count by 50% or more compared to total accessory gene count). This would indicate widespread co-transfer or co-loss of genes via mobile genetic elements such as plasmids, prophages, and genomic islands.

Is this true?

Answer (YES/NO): YES